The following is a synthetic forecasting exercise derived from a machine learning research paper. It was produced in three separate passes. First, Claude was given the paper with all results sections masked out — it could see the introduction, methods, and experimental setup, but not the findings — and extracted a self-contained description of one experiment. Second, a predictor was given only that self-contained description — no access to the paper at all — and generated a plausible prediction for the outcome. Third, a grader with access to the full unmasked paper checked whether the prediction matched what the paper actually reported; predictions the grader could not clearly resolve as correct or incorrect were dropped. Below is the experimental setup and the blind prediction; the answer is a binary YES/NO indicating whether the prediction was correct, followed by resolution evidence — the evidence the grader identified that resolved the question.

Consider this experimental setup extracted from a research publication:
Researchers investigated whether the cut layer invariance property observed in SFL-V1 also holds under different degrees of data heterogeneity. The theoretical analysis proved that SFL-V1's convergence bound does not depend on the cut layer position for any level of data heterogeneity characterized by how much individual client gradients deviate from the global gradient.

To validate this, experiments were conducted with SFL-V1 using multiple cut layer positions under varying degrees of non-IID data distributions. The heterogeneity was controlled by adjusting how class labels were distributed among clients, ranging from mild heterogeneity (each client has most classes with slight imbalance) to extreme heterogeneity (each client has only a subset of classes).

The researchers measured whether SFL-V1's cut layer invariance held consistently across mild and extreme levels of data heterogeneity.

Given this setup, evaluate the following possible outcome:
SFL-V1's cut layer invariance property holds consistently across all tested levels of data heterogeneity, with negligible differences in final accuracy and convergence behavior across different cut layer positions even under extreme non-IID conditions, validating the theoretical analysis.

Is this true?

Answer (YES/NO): YES